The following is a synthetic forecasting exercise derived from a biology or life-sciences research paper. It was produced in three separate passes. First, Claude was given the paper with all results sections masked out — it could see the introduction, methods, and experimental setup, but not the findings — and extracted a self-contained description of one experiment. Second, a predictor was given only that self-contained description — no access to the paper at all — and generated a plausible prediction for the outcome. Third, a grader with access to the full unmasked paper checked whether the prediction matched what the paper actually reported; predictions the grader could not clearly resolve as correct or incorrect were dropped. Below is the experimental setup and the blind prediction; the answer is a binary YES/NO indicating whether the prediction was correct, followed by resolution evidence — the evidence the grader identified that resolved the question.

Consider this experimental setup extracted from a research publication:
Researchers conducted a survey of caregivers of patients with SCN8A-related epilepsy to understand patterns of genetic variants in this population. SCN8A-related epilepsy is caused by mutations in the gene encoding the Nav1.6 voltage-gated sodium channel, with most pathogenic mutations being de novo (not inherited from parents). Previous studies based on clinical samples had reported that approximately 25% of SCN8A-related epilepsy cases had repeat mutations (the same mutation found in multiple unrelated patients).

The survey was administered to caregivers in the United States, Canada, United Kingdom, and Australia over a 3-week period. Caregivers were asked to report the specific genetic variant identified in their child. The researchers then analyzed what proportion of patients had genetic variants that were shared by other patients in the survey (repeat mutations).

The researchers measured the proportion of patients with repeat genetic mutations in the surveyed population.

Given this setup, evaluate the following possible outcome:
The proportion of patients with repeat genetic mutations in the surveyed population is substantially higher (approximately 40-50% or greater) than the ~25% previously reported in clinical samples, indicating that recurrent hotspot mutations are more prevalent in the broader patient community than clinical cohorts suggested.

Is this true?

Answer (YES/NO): YES